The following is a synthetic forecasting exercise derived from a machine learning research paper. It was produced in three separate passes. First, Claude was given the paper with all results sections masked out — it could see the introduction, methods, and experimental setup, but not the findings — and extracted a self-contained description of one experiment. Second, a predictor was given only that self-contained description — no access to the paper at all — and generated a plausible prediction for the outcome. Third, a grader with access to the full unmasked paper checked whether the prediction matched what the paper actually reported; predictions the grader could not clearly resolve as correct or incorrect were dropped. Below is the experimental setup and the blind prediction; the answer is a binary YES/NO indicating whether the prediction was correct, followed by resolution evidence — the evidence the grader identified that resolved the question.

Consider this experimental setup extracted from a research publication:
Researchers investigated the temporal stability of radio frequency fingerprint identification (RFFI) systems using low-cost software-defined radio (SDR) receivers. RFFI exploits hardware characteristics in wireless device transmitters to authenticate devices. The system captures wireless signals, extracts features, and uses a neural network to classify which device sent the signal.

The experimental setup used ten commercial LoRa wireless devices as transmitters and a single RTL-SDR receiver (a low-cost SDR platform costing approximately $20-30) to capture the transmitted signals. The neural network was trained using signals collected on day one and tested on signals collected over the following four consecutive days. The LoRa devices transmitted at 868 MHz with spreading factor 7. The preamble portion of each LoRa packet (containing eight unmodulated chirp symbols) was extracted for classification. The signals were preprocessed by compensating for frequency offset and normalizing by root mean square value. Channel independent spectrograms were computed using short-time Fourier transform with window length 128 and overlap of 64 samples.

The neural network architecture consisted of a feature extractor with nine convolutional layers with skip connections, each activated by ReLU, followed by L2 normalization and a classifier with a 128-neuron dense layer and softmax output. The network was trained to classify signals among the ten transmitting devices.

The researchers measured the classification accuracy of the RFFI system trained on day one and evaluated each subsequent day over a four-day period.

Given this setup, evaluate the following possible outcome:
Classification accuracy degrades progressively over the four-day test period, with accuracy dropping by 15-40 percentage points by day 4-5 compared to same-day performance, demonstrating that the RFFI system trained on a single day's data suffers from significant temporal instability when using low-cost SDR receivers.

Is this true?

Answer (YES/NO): NO